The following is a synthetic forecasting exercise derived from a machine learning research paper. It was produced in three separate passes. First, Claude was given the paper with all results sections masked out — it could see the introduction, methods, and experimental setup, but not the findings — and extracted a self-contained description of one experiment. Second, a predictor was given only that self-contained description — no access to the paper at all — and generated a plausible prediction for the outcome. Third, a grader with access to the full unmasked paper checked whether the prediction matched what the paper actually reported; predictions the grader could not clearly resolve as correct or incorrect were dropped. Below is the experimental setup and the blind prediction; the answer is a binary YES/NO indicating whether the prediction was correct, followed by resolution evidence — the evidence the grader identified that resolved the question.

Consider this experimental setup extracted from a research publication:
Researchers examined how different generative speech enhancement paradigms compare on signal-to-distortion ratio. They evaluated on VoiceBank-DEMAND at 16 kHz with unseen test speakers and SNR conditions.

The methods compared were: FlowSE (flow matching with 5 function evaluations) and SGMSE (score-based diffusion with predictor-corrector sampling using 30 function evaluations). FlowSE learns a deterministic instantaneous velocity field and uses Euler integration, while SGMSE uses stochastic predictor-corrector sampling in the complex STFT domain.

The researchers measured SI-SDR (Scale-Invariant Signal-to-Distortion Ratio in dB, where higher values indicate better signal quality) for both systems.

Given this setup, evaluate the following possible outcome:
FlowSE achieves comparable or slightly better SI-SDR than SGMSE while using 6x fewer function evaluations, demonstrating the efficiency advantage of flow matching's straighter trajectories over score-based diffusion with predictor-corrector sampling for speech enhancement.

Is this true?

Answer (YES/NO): NO